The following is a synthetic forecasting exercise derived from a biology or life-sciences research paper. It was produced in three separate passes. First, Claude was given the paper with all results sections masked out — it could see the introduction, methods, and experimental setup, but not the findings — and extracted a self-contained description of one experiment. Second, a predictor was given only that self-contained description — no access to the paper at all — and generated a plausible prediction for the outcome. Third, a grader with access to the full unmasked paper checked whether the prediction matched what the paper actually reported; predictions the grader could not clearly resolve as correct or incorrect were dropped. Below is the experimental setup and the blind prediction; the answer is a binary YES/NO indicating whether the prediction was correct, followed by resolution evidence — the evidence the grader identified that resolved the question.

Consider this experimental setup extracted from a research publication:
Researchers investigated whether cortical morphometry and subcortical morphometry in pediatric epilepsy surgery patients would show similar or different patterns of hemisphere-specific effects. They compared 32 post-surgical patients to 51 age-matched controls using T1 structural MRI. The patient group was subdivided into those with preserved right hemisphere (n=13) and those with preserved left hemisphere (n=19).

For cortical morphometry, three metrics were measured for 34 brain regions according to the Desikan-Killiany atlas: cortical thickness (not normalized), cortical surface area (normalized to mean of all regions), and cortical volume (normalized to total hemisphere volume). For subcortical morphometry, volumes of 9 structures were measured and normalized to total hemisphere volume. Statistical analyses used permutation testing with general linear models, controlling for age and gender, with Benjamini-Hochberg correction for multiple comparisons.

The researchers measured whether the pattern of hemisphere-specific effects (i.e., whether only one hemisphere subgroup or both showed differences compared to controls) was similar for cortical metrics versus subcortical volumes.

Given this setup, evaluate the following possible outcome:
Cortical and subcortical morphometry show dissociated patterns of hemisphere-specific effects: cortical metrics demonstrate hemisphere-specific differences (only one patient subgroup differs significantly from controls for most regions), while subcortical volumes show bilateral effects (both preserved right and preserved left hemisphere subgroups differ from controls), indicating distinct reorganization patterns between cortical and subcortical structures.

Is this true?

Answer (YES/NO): YES